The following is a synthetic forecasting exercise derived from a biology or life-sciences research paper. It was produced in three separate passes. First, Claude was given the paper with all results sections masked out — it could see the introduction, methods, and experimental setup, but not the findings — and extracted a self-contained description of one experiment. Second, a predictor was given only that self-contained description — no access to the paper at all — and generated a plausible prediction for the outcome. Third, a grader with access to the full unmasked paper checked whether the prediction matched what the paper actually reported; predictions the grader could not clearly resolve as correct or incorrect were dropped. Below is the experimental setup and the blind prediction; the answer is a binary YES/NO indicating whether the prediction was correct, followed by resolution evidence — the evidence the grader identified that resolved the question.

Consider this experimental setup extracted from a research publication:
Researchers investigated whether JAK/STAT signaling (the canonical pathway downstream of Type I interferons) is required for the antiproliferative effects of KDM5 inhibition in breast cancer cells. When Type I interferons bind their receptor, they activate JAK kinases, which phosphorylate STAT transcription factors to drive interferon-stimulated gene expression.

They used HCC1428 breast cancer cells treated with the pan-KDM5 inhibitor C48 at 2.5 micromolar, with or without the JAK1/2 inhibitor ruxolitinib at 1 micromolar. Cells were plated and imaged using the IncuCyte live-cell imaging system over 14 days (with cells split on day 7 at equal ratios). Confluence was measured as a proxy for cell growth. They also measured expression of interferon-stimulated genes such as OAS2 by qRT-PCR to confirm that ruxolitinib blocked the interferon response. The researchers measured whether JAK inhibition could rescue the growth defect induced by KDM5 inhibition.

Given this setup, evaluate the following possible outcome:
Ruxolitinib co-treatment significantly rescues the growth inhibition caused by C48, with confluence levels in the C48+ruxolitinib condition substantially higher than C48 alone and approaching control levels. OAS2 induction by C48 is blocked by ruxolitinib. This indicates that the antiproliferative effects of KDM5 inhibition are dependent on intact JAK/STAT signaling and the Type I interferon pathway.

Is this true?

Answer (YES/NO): NO